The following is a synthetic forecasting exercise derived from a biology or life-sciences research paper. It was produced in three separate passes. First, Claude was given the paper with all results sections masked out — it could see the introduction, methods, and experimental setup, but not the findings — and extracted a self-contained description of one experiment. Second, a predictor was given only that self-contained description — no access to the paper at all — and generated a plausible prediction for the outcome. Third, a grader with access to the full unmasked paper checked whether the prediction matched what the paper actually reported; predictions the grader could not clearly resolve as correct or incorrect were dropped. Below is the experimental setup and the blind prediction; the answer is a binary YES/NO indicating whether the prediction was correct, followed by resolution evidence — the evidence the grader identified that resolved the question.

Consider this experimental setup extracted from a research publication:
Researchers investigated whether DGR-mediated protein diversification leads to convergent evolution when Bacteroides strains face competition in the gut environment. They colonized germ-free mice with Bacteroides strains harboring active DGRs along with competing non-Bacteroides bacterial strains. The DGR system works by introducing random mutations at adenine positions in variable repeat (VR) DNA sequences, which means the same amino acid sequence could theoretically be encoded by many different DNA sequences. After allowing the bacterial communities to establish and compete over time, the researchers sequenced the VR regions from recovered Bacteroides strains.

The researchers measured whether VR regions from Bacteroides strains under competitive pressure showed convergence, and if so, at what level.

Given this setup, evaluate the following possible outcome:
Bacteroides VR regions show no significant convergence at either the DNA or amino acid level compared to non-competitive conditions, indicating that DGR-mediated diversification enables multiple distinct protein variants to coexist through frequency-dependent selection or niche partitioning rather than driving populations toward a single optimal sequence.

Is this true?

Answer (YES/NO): NO